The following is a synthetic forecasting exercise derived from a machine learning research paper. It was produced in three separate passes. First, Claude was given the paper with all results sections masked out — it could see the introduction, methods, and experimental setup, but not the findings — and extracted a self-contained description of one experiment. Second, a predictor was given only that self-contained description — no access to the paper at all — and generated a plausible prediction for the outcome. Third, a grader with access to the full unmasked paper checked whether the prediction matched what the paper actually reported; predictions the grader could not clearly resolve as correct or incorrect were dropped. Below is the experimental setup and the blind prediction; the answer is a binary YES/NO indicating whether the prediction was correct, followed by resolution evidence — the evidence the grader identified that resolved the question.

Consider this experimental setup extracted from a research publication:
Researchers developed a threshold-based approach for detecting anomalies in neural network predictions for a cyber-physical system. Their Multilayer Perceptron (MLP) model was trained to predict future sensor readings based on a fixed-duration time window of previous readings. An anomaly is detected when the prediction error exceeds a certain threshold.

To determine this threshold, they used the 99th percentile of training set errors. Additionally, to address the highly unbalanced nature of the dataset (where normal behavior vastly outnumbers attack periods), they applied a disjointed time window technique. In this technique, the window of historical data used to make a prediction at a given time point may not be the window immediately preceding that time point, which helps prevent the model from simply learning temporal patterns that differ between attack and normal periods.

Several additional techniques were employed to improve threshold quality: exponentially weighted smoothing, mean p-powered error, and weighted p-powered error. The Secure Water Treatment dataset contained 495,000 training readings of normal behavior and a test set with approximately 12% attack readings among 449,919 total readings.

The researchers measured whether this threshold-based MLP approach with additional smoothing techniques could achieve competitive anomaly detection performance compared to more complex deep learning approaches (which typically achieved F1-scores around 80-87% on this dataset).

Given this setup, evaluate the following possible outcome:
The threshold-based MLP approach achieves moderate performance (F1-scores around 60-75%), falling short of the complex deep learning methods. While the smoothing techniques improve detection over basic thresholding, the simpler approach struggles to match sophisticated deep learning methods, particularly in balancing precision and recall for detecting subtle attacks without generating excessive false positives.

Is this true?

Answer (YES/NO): NO